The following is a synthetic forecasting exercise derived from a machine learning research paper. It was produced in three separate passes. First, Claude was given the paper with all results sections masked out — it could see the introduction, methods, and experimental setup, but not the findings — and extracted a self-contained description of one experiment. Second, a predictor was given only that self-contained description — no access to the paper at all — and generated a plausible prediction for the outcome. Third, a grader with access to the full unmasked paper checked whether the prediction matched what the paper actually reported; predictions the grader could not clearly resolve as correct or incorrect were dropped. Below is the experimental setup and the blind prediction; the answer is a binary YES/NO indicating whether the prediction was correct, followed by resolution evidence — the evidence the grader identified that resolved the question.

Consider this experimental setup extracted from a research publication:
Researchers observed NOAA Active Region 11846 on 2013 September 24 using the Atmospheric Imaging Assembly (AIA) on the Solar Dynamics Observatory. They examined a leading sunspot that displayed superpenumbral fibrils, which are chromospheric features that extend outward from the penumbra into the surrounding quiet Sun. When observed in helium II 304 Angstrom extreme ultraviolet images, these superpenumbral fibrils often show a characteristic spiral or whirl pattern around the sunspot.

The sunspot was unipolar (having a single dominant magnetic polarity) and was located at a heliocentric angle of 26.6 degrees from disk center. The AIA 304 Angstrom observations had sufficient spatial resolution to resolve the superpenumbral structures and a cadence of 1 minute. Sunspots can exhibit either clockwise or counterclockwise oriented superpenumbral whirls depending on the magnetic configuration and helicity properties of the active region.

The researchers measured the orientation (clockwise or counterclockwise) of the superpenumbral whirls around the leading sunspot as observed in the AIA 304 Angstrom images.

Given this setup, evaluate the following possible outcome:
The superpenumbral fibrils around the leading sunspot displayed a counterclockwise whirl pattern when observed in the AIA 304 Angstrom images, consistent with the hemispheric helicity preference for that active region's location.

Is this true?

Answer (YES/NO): NO